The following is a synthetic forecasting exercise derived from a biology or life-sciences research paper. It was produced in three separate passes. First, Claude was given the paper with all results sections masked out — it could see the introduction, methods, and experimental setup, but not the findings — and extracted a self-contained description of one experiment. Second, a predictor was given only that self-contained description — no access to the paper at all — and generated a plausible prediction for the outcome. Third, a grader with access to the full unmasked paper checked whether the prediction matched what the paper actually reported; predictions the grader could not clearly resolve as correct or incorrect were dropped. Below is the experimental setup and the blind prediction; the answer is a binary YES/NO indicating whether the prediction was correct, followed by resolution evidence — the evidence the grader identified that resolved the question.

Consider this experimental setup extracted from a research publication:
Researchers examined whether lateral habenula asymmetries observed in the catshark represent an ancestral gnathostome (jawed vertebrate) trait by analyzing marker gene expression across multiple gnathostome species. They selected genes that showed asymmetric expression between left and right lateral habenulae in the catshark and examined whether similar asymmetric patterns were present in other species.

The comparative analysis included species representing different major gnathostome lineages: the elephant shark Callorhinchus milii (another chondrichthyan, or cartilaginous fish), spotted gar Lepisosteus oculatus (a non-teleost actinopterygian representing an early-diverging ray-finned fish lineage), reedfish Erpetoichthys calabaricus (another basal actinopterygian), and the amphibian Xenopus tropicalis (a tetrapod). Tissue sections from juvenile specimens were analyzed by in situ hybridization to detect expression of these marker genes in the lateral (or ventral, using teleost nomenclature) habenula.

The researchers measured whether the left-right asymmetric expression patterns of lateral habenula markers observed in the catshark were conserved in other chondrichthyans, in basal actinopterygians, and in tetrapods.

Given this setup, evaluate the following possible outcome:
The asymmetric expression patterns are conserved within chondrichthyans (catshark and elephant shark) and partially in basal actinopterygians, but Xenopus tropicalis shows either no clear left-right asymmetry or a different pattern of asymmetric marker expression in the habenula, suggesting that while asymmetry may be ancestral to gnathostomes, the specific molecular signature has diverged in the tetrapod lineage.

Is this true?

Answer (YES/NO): YES